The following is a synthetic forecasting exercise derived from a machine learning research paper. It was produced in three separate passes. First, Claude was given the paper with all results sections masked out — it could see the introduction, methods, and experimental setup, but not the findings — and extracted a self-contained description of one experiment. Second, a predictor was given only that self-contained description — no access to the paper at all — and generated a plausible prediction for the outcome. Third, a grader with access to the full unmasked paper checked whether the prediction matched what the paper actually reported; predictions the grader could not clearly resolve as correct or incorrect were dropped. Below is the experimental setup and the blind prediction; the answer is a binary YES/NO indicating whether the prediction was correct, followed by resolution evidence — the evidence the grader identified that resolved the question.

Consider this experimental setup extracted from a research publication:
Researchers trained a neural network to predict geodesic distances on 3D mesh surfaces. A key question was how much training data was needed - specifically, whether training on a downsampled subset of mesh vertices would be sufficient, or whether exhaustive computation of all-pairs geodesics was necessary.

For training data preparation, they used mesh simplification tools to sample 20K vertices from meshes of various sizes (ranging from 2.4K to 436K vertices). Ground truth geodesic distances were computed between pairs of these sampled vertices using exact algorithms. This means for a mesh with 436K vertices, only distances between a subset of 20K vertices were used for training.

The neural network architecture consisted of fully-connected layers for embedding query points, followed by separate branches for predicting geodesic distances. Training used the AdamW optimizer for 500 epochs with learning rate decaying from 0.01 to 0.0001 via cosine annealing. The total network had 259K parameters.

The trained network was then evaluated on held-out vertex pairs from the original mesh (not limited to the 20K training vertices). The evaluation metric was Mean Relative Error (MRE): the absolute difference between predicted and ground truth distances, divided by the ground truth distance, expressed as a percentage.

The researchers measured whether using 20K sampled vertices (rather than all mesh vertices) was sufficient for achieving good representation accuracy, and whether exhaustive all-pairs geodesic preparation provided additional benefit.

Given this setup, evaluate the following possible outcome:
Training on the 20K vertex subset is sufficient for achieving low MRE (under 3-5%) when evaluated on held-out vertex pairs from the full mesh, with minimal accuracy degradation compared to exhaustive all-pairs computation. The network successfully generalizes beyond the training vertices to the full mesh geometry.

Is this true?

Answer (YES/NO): YES